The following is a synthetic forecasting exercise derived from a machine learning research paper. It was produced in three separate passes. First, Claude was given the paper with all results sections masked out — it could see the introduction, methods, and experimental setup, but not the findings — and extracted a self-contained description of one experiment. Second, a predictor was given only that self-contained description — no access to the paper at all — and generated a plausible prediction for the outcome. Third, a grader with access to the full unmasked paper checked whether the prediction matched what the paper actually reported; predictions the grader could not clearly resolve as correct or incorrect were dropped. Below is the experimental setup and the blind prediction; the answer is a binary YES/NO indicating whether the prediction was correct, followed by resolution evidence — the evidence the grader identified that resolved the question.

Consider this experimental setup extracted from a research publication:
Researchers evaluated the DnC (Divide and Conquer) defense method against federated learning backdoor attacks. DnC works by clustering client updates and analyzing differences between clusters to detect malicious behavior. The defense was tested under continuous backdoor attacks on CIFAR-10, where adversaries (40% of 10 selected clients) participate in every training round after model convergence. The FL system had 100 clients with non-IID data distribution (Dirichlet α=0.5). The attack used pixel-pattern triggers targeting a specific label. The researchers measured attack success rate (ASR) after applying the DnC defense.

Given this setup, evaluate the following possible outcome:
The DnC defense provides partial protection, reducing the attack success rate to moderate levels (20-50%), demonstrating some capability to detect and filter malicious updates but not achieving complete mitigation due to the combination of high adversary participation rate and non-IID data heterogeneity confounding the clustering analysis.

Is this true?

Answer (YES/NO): NO